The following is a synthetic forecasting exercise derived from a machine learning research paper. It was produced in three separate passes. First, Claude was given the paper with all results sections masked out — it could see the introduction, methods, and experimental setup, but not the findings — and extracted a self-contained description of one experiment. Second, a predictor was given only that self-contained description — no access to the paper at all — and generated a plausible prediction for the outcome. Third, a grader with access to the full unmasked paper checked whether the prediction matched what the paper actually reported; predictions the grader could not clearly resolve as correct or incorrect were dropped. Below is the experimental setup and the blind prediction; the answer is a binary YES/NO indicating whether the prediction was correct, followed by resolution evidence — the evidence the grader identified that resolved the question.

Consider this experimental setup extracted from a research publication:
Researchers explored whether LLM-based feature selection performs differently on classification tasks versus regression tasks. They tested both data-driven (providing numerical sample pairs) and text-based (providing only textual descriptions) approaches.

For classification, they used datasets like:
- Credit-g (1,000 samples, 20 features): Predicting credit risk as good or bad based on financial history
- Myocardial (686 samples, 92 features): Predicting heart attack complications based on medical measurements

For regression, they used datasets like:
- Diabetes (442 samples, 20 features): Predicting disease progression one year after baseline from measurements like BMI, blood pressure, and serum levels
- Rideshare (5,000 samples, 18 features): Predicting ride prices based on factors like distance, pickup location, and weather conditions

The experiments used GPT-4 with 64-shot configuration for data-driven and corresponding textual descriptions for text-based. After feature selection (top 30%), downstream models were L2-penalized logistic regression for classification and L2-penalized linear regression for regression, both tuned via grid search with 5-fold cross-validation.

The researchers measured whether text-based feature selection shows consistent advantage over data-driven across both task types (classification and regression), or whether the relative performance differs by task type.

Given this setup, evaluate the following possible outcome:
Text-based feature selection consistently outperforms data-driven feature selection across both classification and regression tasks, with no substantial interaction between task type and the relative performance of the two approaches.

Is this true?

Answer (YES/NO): YES